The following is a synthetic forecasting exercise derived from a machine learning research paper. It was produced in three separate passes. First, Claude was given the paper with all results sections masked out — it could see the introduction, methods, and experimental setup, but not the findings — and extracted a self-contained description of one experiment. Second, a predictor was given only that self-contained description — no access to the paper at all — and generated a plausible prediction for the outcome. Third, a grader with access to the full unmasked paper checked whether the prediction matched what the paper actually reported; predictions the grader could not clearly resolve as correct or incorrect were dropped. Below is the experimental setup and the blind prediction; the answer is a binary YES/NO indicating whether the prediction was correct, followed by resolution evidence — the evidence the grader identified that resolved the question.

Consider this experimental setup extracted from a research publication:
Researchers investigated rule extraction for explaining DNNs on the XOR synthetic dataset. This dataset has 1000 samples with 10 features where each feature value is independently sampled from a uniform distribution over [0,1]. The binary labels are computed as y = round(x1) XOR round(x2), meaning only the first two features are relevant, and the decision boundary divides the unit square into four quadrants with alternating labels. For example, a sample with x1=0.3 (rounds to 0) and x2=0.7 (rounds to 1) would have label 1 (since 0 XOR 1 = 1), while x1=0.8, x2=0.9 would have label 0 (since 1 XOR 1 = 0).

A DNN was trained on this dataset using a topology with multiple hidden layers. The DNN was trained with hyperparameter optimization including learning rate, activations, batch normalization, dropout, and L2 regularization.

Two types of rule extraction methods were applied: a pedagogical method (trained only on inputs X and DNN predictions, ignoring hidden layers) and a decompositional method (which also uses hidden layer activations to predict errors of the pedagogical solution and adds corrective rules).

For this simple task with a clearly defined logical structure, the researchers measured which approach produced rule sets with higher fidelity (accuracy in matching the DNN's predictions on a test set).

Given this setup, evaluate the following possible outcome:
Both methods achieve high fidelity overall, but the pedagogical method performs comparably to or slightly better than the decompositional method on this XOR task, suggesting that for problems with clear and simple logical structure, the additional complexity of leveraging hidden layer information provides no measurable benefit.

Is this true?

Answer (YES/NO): YES